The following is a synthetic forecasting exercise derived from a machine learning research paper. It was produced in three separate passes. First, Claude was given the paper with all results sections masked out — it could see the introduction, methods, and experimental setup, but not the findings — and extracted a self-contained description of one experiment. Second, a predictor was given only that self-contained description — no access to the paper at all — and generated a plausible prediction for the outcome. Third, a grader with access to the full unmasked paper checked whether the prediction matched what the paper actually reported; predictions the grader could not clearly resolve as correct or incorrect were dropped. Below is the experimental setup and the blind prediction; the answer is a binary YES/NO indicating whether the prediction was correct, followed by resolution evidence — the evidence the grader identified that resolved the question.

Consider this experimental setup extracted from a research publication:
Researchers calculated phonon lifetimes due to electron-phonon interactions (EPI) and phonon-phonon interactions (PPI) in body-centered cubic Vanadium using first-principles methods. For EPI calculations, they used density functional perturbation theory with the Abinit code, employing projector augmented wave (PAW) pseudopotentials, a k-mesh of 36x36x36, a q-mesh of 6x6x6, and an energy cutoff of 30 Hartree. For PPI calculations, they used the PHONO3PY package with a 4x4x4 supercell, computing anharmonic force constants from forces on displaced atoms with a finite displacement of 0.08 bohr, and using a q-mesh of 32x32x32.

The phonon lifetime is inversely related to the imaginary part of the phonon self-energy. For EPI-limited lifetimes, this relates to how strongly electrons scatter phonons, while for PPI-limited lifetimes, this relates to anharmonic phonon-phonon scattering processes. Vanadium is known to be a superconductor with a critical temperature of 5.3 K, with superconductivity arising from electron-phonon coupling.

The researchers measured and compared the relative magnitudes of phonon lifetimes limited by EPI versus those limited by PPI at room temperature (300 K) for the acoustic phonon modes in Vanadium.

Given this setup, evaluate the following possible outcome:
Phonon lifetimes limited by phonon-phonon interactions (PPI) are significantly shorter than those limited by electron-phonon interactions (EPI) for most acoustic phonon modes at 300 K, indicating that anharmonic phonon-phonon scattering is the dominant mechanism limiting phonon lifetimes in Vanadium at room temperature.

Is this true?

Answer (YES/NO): NO